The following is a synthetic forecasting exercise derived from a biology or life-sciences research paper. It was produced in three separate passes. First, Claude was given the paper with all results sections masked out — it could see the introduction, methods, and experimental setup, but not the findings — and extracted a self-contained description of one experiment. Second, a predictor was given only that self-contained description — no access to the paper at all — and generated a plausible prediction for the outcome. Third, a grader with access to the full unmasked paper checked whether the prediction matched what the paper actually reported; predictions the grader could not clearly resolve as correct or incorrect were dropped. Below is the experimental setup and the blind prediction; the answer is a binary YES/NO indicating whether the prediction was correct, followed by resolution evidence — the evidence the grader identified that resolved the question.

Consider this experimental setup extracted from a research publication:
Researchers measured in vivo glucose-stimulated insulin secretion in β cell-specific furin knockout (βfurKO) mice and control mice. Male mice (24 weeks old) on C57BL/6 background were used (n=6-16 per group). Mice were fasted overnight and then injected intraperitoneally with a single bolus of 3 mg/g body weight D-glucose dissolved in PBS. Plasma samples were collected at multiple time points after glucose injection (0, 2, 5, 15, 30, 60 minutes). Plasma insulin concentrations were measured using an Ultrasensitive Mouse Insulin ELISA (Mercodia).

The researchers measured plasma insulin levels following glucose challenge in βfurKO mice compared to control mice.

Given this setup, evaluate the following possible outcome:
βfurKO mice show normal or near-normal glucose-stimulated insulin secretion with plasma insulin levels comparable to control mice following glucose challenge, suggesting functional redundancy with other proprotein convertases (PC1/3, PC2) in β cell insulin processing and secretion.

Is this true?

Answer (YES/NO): NO